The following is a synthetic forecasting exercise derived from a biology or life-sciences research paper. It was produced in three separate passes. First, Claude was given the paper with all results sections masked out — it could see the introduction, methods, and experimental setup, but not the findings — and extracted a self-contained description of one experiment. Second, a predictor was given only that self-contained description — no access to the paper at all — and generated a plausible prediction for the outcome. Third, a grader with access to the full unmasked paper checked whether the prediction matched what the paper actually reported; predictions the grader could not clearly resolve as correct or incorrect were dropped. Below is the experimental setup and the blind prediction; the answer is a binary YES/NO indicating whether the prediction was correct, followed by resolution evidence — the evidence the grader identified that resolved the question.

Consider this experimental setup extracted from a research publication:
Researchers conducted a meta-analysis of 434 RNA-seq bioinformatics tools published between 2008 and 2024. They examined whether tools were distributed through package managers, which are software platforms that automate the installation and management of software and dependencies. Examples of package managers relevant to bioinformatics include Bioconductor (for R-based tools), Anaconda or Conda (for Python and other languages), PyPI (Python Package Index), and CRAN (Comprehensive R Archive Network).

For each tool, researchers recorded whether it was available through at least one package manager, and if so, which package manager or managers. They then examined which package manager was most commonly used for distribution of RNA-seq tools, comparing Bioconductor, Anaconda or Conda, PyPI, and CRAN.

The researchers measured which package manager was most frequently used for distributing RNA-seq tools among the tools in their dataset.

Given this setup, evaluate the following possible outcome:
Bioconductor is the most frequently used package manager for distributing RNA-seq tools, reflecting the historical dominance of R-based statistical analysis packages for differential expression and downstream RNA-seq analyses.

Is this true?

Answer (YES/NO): NO